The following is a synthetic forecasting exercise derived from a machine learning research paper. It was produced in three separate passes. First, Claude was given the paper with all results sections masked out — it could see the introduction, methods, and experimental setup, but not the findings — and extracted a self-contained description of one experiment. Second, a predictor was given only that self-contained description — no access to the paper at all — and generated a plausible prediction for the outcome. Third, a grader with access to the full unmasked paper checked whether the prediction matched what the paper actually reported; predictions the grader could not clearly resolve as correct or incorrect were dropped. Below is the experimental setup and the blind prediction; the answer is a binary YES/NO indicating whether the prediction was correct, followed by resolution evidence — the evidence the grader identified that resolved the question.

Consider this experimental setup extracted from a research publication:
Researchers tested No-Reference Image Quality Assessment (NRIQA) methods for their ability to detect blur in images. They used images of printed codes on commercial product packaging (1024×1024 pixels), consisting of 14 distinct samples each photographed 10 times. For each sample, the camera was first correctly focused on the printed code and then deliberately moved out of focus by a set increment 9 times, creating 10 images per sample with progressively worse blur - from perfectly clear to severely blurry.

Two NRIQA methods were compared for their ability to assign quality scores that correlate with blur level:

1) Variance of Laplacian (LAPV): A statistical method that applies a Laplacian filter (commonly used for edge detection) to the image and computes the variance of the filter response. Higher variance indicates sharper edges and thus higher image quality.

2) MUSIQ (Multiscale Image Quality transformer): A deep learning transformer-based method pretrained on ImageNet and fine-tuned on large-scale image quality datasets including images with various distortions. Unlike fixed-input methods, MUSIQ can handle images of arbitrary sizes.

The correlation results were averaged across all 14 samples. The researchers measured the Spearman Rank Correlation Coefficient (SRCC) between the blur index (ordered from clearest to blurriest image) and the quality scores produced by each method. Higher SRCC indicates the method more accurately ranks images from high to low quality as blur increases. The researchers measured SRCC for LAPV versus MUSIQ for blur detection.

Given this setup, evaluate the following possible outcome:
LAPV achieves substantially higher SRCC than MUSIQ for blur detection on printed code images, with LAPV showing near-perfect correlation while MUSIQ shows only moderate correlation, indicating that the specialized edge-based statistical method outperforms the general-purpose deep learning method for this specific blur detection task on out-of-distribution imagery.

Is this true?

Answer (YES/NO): NO